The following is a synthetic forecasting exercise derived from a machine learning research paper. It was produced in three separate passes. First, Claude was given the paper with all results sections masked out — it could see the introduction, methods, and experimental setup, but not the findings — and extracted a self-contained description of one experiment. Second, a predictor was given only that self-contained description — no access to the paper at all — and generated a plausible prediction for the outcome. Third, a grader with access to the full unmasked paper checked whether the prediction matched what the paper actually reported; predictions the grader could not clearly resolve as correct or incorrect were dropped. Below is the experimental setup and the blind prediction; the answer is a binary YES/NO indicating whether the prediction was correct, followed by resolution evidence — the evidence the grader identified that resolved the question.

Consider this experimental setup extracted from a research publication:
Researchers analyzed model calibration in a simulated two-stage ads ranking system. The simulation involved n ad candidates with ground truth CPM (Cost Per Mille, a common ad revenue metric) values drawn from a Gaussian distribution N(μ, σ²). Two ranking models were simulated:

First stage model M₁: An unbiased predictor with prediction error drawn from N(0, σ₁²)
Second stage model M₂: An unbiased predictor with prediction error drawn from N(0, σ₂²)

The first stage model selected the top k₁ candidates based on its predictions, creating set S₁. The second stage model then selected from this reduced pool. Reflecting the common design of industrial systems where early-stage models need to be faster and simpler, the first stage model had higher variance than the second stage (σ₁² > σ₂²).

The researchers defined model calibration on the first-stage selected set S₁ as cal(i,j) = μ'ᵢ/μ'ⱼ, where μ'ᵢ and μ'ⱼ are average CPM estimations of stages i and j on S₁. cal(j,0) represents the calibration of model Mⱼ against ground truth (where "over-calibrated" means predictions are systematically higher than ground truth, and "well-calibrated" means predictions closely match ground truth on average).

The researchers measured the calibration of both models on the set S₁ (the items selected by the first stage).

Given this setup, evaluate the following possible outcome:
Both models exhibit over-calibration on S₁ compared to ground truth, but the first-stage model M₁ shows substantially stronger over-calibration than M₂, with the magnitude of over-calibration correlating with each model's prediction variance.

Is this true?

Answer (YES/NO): NO